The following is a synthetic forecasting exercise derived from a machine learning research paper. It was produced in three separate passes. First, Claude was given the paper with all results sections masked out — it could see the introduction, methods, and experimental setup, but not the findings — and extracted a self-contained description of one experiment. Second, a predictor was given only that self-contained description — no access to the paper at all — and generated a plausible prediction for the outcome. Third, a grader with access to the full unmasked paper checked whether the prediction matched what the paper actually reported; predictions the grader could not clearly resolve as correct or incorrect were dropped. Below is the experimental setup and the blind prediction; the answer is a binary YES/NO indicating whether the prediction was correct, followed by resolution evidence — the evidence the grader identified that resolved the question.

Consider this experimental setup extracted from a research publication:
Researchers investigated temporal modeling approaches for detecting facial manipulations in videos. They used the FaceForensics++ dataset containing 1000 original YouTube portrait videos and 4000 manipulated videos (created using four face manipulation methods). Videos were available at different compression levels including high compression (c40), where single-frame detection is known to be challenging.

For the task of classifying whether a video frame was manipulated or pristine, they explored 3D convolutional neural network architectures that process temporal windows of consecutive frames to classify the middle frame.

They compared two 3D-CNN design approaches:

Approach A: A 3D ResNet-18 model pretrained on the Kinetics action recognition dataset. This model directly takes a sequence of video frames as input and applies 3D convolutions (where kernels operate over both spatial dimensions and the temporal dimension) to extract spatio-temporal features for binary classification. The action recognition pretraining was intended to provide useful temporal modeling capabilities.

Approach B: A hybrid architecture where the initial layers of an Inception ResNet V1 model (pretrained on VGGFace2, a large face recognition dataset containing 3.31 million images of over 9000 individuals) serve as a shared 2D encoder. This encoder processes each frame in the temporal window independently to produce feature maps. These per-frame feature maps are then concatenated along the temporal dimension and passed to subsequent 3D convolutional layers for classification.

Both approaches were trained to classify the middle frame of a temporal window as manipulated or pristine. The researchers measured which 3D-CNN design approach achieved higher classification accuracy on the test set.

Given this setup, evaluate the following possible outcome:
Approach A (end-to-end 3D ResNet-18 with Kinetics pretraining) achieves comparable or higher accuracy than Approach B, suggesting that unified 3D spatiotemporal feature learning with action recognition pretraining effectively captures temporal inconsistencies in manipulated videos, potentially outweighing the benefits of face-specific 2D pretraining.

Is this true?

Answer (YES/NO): NO